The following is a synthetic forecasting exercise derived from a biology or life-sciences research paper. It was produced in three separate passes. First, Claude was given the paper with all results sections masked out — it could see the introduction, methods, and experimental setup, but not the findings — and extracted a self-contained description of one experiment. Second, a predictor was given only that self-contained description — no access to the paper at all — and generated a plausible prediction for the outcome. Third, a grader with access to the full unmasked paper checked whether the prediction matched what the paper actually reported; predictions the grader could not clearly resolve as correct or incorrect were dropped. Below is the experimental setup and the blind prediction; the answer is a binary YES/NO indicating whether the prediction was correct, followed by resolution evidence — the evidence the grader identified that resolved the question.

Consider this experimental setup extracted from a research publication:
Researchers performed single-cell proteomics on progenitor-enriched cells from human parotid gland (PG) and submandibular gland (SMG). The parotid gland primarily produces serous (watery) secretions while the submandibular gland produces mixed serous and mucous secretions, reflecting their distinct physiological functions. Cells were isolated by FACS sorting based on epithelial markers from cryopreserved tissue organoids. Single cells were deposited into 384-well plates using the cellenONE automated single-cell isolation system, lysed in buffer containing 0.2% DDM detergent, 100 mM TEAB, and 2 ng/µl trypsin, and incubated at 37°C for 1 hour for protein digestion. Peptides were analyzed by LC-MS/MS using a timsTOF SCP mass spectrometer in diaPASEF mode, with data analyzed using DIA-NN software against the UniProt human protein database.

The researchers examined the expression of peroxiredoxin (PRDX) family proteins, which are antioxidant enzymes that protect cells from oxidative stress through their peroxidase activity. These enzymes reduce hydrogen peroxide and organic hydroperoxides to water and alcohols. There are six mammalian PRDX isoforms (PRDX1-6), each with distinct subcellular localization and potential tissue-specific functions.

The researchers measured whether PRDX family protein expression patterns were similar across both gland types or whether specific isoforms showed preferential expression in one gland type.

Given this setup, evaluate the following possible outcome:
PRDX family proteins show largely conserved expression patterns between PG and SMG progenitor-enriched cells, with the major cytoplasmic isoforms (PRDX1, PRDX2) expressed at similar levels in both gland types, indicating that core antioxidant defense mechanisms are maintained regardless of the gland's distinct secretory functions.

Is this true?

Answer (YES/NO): NO